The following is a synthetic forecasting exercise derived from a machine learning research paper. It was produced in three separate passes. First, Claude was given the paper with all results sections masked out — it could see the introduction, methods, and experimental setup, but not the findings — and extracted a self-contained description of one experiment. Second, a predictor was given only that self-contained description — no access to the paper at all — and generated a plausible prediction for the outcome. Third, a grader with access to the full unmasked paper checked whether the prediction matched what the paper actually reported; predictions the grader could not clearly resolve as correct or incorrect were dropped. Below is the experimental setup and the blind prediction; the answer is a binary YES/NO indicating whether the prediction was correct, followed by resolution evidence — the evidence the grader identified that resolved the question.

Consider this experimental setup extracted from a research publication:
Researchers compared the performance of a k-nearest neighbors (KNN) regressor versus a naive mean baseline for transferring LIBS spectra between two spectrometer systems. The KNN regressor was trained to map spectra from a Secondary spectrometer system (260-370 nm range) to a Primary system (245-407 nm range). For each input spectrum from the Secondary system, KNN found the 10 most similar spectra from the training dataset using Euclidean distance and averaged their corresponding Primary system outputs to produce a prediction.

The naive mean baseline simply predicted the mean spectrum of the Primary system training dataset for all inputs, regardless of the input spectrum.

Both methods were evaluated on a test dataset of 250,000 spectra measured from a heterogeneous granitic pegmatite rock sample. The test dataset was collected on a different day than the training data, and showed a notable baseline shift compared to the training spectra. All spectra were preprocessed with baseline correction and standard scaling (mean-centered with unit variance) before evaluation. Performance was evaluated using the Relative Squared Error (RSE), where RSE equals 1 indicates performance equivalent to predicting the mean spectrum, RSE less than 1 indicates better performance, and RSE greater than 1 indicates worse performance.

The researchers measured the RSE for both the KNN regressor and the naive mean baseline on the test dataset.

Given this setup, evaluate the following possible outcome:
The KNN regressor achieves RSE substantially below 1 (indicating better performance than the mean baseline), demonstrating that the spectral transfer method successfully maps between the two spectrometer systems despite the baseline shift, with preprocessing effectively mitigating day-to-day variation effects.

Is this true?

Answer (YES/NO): NO